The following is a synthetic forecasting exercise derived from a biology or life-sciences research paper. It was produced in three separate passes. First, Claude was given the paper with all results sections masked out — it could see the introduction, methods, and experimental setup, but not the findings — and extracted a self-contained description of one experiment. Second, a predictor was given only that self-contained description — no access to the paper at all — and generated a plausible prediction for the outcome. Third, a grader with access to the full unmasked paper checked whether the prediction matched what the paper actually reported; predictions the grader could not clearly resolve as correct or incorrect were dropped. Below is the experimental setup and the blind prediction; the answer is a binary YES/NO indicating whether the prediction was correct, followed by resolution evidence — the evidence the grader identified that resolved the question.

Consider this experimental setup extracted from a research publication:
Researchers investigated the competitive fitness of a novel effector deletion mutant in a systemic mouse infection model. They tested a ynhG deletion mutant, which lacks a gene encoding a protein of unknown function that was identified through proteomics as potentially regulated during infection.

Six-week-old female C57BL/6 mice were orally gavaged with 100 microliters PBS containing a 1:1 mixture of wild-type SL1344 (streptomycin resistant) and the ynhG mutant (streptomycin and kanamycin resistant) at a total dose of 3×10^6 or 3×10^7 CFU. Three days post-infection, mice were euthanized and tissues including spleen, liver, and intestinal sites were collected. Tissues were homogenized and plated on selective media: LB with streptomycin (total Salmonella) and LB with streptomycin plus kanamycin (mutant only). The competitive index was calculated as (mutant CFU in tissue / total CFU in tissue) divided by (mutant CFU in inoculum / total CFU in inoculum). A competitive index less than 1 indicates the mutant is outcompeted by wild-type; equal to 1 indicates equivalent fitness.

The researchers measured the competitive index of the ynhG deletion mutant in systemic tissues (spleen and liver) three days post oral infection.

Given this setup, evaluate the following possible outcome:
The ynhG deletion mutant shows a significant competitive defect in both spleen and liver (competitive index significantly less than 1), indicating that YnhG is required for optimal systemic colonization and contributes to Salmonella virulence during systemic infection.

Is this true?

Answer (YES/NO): NO